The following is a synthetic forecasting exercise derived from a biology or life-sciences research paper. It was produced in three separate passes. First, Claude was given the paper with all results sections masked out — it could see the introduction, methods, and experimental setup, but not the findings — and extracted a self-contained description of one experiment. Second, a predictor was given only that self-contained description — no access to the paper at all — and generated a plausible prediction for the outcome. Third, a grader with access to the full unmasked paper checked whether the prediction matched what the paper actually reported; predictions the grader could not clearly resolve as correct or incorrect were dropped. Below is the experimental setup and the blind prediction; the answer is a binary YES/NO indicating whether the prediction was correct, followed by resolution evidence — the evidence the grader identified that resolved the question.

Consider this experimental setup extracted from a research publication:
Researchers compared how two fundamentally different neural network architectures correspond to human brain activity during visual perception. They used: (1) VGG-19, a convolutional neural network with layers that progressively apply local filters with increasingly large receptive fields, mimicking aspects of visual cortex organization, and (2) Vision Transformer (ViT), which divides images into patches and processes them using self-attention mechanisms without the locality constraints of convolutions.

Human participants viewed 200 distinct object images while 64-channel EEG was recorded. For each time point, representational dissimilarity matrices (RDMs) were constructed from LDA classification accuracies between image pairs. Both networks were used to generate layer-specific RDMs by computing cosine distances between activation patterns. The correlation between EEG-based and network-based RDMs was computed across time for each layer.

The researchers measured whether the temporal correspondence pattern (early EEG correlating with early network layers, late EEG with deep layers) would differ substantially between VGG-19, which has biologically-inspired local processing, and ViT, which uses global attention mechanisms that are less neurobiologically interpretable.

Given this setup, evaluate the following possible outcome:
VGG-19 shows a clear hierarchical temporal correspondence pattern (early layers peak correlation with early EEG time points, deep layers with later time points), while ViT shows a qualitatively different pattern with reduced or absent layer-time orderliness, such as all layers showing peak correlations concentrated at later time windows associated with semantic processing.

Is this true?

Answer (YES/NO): NO